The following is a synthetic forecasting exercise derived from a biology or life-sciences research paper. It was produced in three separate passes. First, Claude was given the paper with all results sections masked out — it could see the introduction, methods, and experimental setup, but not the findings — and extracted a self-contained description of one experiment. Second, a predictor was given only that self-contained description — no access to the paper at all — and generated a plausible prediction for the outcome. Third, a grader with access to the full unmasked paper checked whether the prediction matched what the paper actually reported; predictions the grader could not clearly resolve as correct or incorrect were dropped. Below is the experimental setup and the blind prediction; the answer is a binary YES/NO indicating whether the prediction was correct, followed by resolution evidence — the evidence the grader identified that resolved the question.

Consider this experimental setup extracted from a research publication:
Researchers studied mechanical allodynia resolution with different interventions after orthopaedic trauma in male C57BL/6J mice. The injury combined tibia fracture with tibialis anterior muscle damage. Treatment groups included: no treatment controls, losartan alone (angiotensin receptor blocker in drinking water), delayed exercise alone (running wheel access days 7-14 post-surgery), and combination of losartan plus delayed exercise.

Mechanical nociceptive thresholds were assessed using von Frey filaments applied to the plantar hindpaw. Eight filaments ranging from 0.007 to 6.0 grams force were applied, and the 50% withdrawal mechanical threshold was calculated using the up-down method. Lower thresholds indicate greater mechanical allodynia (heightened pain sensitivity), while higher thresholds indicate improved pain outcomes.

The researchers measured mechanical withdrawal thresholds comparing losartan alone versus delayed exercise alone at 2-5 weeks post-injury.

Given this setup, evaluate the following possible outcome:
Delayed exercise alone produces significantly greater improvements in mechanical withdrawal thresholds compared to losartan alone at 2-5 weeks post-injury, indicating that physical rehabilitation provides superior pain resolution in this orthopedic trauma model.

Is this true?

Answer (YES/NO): NO